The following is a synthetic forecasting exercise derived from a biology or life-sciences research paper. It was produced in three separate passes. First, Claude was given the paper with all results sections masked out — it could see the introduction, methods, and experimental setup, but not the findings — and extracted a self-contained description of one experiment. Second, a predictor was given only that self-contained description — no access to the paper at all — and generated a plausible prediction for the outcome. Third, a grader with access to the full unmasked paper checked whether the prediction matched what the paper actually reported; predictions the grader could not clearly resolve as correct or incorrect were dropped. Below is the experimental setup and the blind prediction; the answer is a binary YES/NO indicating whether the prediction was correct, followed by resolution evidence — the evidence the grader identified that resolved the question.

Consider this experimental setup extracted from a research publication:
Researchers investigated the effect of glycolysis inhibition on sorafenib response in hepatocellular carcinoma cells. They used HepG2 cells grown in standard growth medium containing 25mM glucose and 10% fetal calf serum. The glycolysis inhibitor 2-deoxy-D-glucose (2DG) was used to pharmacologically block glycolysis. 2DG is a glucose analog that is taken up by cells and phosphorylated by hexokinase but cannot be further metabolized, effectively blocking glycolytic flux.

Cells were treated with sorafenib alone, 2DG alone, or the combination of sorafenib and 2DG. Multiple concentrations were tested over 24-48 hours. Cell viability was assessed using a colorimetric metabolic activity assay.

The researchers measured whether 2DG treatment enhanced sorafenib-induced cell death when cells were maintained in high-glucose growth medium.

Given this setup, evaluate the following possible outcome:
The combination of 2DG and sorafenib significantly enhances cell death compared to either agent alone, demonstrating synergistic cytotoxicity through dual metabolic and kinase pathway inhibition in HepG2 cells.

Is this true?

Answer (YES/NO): NO